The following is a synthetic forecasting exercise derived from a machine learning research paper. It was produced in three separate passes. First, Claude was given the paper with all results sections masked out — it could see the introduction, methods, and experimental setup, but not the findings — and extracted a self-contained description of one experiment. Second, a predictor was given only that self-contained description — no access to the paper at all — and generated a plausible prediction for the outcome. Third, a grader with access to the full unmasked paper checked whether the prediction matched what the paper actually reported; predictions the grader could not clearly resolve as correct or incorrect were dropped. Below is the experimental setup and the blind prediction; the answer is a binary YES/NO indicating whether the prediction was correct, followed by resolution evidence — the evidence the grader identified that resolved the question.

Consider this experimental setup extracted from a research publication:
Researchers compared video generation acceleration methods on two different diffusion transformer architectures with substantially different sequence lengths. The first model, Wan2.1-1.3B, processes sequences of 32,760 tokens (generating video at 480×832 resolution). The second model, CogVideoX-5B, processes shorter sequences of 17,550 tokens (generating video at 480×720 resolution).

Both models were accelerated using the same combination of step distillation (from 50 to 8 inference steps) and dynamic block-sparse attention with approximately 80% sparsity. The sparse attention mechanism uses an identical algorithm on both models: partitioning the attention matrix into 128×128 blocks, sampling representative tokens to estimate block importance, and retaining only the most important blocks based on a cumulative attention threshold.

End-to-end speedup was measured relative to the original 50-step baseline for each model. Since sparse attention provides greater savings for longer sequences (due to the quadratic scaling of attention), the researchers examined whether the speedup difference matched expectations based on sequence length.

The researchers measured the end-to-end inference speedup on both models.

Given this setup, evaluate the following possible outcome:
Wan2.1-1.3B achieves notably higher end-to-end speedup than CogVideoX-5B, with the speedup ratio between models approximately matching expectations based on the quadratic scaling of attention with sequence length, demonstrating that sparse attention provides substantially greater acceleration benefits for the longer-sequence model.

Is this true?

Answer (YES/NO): NO